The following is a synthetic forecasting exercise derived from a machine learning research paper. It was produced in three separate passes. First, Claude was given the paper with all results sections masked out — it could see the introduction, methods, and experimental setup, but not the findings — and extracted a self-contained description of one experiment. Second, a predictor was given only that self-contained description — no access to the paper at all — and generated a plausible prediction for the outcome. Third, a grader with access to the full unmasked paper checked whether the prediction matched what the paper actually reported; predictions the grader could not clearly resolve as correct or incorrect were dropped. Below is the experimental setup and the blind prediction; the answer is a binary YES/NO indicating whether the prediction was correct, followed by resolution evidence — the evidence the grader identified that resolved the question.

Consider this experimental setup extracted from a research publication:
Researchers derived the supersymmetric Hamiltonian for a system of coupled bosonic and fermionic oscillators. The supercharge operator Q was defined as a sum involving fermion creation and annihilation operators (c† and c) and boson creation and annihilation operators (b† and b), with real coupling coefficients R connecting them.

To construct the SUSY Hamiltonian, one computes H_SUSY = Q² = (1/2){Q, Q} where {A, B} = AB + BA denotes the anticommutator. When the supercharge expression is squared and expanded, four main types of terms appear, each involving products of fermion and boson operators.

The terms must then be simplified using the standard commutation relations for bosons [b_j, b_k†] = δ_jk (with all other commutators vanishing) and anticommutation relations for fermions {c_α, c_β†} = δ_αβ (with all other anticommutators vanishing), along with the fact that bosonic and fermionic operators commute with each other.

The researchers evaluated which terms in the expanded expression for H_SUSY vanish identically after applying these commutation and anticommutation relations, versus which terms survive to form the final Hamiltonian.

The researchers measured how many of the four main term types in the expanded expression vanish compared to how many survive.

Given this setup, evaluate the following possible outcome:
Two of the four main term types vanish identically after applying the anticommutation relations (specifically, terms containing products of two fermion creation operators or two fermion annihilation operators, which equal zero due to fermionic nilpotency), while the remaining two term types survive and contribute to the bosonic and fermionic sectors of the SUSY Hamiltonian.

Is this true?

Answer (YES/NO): YES